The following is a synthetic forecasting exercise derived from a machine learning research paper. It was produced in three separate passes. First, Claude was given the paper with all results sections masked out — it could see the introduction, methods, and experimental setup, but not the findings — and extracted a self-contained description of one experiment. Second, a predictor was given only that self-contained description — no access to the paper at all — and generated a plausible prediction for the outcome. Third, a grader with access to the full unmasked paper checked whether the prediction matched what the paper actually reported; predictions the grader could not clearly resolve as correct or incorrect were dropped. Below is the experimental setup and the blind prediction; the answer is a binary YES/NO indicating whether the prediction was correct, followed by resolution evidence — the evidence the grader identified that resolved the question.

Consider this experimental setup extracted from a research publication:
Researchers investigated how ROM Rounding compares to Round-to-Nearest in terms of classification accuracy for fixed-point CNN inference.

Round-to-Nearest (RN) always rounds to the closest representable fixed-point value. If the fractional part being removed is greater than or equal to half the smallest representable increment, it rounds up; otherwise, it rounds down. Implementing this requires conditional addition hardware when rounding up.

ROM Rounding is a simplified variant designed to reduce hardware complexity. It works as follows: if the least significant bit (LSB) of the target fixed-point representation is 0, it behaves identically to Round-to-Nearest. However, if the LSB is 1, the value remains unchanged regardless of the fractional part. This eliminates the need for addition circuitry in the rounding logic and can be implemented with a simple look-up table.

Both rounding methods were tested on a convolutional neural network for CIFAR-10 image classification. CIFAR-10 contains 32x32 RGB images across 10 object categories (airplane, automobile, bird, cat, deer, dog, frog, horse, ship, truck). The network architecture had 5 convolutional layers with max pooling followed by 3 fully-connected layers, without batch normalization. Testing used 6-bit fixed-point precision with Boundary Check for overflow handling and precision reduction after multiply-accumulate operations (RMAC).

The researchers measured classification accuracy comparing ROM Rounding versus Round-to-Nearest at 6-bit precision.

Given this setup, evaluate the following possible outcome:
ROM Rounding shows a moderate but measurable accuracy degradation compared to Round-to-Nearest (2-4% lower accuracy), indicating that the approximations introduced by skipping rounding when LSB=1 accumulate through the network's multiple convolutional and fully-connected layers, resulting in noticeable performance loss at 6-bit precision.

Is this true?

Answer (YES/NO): NO